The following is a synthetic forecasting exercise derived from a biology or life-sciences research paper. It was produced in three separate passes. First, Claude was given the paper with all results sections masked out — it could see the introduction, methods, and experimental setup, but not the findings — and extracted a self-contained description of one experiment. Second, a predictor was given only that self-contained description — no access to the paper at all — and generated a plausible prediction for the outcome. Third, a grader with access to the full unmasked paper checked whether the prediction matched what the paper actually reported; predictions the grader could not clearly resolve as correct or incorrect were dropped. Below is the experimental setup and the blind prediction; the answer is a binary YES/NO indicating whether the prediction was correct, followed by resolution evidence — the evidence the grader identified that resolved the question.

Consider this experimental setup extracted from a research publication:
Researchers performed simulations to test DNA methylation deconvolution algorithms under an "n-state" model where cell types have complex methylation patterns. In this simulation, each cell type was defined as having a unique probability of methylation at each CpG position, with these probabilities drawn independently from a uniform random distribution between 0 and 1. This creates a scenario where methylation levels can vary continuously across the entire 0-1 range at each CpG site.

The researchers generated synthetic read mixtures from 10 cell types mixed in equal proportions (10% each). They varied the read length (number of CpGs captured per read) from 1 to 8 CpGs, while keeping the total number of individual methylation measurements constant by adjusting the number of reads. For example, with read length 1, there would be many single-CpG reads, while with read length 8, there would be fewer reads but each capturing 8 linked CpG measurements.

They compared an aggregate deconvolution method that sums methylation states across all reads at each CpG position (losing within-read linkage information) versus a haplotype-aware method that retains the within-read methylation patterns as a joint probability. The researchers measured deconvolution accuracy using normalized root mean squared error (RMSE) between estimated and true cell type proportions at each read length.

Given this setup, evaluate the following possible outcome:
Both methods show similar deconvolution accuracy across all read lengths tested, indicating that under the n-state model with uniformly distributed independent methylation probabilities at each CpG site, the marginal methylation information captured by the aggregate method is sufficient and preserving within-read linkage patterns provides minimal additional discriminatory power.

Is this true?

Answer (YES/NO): NO